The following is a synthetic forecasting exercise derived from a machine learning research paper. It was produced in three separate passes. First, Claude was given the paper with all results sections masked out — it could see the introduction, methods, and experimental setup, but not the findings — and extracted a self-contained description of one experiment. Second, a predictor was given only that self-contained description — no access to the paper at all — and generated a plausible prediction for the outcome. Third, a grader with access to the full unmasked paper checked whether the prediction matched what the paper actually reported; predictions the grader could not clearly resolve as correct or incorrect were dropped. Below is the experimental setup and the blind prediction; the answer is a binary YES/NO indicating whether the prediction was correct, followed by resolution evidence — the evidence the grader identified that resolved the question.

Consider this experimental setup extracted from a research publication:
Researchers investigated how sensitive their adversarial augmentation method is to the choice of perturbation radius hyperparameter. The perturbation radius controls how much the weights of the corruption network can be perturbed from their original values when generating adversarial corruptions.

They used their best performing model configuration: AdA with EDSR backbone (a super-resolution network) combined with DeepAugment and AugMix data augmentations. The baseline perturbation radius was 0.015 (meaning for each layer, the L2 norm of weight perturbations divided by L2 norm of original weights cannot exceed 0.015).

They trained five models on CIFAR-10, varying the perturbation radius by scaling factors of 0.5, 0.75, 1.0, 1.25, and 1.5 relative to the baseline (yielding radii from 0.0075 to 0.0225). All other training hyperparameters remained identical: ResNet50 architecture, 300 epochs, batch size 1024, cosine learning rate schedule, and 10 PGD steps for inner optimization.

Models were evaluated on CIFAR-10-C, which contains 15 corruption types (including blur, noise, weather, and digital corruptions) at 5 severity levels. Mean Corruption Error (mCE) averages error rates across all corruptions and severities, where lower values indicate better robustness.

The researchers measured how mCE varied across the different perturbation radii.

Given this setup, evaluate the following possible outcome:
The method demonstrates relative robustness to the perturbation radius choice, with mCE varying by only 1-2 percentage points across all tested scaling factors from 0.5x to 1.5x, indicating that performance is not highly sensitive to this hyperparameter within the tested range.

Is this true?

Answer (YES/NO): YES